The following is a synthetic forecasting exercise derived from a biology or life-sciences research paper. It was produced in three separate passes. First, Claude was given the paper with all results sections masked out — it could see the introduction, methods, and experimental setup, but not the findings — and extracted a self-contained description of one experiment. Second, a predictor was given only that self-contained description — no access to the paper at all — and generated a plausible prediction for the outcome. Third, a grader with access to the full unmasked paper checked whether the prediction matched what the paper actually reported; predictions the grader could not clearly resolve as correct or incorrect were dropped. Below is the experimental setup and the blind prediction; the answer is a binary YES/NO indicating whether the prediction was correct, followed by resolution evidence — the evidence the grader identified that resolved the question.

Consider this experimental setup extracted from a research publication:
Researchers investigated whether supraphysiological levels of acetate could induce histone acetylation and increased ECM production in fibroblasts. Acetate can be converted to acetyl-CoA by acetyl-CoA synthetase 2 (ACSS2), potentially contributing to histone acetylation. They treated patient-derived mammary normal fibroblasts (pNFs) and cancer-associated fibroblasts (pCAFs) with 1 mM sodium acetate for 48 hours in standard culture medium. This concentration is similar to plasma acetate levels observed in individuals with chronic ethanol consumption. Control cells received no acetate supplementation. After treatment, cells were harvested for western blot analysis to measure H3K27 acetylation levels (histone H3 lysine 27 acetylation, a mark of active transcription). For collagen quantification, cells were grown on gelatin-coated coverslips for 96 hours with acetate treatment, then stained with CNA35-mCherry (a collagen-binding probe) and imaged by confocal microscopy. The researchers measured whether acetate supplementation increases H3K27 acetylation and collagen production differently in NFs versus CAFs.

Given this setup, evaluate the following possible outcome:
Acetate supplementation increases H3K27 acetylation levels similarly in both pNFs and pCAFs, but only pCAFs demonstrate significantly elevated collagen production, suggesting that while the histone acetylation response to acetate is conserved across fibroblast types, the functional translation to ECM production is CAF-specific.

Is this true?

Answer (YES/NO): NO